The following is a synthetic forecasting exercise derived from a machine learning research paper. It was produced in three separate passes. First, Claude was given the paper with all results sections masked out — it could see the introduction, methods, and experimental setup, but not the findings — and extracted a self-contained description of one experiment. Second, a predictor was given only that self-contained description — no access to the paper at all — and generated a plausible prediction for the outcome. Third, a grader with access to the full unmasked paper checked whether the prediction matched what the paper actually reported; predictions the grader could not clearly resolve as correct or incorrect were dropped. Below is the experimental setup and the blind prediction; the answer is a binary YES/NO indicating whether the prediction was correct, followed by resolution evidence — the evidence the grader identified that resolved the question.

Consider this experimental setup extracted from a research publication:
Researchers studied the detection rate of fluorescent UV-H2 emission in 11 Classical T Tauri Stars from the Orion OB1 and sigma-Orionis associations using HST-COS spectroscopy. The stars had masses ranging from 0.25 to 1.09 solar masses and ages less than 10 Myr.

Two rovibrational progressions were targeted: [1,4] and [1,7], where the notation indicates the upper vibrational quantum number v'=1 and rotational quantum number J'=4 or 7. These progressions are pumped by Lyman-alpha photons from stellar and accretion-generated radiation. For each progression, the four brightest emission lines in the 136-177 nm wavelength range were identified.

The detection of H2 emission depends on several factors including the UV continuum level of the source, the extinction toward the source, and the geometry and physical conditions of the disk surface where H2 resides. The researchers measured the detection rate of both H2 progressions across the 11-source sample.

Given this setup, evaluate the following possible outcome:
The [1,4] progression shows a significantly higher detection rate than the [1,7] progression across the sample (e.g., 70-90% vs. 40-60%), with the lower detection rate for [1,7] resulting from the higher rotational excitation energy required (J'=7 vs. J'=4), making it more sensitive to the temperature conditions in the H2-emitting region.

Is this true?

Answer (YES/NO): NO